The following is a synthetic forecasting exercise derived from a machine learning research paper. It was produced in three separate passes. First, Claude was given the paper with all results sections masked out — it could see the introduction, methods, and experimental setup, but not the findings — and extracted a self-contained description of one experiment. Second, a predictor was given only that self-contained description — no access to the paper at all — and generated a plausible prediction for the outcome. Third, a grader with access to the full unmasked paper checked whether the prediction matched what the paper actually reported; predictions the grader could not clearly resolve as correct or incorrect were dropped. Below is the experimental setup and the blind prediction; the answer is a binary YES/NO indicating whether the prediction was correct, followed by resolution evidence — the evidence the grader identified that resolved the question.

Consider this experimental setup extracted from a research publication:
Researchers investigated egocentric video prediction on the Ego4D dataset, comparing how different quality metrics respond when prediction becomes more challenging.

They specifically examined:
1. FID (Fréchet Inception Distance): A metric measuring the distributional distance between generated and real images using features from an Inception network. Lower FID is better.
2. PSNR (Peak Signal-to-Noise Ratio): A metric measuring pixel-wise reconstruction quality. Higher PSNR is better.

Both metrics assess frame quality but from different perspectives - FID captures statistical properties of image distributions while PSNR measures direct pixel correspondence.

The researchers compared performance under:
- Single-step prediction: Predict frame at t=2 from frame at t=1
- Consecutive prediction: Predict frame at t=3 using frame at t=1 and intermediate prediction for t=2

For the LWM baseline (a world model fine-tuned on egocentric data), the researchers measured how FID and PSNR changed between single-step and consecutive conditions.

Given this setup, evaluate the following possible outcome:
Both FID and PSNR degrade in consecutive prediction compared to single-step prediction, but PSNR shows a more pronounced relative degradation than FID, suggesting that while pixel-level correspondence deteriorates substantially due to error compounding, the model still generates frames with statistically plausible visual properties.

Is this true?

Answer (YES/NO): YES